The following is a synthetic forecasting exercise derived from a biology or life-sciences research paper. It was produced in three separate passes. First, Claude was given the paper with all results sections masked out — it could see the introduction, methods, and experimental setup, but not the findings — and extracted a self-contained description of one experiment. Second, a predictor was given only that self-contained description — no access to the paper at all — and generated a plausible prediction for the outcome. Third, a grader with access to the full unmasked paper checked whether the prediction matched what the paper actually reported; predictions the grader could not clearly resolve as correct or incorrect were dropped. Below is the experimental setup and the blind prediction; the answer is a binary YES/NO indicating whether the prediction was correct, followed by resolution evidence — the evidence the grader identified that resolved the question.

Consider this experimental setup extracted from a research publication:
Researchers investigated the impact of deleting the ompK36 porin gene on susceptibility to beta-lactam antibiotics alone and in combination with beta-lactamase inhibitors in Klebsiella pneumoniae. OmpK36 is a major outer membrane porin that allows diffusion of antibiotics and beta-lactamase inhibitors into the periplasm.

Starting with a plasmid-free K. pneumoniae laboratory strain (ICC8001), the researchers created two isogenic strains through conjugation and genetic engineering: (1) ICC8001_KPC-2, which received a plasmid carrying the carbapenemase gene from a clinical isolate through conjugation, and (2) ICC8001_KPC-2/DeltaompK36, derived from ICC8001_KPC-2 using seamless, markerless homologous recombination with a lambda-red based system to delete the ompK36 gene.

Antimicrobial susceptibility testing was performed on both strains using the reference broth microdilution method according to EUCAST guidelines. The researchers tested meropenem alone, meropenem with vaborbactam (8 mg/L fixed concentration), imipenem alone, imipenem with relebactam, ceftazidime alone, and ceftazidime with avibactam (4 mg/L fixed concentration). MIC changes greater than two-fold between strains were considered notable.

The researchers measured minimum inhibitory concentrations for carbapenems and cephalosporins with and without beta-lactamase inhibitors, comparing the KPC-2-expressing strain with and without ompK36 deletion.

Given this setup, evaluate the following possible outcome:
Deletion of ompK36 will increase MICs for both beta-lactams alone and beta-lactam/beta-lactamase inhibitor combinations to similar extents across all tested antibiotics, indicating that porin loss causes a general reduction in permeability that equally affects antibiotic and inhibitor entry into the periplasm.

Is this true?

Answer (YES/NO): NO